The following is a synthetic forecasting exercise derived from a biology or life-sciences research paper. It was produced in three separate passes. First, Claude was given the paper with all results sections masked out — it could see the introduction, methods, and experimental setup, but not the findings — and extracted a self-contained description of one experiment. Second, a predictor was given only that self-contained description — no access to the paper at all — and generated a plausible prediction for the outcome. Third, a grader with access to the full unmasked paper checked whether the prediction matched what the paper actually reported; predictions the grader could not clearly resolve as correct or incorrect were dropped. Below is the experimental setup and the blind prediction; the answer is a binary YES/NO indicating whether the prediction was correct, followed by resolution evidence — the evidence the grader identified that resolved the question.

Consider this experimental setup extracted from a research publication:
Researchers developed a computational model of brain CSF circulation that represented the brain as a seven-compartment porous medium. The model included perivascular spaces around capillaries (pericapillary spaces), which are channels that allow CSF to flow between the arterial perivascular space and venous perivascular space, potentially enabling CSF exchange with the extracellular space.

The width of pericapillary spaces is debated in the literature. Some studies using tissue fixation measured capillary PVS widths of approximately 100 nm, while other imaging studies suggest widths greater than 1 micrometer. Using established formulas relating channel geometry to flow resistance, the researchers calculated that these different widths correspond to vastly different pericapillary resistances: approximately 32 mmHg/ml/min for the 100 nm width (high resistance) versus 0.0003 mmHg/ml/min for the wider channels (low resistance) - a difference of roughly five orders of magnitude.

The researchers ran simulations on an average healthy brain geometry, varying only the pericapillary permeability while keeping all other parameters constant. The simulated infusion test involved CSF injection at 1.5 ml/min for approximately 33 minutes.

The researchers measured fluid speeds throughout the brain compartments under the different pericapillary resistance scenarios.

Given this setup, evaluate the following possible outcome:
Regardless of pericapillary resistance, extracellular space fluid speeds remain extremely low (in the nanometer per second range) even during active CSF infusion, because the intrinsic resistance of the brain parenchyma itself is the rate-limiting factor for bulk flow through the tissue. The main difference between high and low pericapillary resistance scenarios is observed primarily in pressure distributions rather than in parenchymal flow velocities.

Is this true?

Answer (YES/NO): NO